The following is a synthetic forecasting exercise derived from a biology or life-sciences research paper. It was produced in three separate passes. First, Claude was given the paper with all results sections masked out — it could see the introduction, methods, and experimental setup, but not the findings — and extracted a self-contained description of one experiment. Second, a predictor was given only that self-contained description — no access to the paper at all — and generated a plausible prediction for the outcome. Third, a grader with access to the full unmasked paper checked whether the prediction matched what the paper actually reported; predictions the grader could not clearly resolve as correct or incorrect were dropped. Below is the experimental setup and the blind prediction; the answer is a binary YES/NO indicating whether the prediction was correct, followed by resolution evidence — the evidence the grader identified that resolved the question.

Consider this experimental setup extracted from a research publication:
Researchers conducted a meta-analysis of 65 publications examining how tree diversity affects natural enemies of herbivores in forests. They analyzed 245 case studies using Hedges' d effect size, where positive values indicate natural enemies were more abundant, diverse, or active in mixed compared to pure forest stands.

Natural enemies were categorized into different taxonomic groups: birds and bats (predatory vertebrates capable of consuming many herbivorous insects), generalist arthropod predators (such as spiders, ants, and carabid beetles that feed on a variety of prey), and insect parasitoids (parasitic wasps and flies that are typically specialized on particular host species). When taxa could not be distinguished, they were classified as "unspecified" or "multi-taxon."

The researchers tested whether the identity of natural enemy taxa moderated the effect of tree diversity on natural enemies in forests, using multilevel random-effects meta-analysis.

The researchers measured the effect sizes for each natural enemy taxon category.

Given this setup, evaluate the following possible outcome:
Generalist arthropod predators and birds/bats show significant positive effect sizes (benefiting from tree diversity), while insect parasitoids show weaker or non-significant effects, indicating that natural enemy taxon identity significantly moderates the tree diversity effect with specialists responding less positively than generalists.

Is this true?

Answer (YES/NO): NO